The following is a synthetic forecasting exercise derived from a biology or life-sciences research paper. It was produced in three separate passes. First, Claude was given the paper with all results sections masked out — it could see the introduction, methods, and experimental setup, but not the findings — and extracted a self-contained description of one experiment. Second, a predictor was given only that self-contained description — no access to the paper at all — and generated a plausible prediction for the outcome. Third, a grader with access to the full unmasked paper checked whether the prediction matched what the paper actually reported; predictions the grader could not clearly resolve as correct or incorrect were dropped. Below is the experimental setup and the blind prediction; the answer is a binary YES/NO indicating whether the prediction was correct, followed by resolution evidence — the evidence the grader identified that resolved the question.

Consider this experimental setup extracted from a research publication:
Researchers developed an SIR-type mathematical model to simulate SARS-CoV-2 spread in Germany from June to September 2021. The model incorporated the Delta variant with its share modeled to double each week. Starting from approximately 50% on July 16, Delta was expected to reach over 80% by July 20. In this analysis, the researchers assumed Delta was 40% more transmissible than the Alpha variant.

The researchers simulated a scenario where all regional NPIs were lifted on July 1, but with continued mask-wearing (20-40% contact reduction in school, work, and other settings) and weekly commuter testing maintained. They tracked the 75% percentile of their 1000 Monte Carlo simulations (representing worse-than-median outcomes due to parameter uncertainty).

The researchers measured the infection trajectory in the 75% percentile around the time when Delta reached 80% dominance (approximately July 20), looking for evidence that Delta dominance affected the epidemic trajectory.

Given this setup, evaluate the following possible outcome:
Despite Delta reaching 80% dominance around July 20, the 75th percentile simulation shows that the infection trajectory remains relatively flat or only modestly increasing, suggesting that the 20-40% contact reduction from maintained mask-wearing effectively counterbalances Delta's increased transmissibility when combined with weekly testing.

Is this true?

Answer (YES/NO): YES